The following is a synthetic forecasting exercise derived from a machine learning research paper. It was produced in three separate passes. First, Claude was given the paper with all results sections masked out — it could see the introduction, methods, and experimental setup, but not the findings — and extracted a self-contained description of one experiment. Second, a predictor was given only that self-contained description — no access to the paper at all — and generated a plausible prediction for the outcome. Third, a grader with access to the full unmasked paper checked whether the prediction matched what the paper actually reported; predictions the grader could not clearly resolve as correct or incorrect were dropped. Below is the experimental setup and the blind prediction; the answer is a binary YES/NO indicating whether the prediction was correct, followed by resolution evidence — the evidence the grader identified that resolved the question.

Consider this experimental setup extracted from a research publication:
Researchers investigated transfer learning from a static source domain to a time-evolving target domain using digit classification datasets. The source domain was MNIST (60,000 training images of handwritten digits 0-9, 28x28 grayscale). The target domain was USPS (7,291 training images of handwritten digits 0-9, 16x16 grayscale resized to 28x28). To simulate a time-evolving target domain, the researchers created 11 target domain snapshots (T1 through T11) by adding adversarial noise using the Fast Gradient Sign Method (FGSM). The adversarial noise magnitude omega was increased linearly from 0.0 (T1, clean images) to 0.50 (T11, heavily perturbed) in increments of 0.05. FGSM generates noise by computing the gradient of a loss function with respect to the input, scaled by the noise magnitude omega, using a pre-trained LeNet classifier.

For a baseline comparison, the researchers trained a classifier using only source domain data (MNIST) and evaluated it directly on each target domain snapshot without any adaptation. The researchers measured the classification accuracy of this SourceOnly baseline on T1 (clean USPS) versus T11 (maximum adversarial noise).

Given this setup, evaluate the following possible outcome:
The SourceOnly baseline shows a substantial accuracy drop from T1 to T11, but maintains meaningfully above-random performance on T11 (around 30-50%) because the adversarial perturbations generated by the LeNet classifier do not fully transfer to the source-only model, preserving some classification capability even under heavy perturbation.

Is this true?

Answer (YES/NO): NO